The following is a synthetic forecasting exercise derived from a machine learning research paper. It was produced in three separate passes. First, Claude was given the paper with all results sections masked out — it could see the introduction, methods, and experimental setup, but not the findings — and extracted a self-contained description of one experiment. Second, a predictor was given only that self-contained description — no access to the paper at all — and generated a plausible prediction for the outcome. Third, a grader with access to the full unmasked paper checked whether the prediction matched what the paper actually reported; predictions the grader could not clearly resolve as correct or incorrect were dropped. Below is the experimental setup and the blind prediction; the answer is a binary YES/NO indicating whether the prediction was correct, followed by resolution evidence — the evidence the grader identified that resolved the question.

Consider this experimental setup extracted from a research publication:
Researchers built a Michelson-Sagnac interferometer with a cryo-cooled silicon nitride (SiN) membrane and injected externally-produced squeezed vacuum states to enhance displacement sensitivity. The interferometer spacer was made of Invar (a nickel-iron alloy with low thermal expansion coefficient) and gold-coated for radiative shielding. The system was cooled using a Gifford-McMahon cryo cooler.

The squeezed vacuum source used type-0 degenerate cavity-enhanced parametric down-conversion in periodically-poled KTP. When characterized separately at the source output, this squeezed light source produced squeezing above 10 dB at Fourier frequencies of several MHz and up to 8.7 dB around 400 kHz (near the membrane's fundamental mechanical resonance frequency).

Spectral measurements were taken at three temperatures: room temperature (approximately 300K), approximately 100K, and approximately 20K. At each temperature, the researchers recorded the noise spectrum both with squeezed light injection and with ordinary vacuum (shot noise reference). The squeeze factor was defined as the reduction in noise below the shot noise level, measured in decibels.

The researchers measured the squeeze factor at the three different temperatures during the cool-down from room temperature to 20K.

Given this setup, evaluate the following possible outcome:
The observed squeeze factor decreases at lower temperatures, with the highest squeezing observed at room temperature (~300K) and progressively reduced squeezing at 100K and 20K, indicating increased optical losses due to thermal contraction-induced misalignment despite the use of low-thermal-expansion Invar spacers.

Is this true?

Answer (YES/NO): NO